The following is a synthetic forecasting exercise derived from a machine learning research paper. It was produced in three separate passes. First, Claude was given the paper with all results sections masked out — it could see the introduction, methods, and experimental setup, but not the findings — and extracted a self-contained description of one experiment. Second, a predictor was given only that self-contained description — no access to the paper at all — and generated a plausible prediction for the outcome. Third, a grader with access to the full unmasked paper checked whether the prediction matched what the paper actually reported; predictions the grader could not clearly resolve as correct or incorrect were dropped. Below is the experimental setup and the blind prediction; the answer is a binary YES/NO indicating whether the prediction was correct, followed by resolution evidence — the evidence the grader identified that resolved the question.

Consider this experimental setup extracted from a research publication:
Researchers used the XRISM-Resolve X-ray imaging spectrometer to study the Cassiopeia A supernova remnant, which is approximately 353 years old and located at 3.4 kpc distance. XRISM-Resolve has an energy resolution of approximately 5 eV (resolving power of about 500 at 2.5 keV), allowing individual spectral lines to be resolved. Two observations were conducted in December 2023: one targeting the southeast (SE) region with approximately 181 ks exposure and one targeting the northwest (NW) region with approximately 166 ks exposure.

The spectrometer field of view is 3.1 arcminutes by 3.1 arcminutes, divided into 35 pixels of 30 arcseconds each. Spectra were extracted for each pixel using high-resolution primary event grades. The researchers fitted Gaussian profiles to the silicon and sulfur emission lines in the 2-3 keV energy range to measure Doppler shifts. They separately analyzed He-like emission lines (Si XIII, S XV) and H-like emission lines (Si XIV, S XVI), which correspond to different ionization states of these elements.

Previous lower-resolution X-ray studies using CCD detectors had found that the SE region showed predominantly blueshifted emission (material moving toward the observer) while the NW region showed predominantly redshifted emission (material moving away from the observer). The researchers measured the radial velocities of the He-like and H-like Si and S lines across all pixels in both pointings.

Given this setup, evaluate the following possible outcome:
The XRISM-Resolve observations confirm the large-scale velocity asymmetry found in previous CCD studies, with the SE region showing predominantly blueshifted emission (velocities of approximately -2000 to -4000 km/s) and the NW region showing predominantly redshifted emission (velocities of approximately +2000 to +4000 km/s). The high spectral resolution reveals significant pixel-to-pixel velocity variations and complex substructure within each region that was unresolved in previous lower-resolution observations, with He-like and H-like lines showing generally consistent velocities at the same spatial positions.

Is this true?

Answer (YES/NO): NO